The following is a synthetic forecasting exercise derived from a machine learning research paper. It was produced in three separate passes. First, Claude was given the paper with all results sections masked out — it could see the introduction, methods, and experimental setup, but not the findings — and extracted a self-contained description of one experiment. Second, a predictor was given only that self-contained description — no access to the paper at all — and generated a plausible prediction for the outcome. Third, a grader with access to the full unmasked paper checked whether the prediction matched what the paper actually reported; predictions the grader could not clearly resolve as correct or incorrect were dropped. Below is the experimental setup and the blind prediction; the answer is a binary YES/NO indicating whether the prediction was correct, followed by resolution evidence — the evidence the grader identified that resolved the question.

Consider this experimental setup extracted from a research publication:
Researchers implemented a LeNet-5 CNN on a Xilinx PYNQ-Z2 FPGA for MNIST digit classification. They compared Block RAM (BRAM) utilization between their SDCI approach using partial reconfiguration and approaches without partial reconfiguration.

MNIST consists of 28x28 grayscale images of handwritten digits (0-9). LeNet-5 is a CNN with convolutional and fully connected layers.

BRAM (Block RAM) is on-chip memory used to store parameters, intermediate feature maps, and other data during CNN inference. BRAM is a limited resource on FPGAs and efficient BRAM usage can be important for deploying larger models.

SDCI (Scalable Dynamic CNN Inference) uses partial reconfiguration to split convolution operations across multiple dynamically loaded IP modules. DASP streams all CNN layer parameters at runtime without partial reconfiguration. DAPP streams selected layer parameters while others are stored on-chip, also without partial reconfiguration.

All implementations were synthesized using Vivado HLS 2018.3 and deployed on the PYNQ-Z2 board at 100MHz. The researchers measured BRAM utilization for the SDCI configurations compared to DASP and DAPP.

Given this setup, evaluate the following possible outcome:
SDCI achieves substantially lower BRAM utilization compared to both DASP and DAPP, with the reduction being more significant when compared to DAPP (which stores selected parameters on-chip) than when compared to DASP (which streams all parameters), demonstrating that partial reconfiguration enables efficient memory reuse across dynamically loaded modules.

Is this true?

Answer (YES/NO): NO